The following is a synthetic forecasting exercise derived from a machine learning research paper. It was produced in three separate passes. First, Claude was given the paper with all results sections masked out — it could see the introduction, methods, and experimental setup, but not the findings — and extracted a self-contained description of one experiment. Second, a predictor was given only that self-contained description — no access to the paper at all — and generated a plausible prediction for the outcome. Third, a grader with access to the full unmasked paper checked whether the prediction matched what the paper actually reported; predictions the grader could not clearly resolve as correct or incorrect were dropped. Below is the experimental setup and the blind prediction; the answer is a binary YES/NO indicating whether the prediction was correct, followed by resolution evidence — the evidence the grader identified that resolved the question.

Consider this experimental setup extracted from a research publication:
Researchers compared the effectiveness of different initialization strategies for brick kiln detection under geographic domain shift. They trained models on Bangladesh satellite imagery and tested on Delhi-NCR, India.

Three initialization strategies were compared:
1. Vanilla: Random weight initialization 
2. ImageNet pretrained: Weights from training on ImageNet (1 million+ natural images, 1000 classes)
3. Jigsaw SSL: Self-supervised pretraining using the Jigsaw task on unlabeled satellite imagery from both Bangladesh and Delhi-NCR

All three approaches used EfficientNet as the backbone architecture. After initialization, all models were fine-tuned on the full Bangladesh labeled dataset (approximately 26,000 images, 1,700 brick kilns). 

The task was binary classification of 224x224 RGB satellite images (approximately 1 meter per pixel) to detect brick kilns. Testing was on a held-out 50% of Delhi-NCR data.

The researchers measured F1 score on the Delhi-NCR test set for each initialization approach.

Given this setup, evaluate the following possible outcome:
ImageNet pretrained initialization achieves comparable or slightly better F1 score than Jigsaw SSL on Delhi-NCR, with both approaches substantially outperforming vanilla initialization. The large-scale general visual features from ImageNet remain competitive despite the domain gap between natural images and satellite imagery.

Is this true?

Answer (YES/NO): NO